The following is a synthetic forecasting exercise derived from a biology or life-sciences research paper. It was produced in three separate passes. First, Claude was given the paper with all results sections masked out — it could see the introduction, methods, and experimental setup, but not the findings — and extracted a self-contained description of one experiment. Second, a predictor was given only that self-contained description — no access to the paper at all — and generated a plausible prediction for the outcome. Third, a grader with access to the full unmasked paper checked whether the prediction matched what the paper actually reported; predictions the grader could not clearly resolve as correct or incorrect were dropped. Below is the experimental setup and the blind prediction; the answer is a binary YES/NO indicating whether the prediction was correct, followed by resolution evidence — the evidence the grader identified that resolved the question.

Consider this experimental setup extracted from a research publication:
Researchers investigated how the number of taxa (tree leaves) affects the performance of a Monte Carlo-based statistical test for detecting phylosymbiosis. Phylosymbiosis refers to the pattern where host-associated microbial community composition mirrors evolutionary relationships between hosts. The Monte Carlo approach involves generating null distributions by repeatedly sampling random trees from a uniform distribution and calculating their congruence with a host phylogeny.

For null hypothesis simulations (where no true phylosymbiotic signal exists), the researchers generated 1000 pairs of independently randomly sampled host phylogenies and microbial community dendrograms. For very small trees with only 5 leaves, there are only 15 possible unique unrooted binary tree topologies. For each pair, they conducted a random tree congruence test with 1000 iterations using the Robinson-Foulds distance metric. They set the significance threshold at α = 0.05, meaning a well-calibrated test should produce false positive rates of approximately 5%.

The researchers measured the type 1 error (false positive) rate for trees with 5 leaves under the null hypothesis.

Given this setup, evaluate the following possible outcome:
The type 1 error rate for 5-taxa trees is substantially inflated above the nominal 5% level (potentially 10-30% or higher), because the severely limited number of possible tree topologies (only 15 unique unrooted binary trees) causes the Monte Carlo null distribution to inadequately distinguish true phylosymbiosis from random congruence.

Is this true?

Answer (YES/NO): NO